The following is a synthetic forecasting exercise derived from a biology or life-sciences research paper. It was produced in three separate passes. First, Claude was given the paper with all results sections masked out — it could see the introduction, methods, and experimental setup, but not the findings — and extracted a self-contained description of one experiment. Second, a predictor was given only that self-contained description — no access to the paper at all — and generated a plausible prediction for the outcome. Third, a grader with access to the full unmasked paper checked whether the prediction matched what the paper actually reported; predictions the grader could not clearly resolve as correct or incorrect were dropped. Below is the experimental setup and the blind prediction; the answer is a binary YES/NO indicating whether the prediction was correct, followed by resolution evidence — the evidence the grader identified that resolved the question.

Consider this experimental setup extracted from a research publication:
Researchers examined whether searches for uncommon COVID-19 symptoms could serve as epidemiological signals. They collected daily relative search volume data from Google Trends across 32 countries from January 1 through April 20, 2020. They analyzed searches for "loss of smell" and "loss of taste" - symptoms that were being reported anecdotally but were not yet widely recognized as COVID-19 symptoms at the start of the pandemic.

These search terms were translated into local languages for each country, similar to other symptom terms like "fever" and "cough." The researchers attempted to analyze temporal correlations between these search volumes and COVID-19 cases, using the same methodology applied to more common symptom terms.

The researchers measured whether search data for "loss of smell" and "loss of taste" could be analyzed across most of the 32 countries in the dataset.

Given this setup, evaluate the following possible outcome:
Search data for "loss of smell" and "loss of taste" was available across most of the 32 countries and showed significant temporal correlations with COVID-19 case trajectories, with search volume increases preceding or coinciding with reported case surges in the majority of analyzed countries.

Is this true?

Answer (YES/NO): NO